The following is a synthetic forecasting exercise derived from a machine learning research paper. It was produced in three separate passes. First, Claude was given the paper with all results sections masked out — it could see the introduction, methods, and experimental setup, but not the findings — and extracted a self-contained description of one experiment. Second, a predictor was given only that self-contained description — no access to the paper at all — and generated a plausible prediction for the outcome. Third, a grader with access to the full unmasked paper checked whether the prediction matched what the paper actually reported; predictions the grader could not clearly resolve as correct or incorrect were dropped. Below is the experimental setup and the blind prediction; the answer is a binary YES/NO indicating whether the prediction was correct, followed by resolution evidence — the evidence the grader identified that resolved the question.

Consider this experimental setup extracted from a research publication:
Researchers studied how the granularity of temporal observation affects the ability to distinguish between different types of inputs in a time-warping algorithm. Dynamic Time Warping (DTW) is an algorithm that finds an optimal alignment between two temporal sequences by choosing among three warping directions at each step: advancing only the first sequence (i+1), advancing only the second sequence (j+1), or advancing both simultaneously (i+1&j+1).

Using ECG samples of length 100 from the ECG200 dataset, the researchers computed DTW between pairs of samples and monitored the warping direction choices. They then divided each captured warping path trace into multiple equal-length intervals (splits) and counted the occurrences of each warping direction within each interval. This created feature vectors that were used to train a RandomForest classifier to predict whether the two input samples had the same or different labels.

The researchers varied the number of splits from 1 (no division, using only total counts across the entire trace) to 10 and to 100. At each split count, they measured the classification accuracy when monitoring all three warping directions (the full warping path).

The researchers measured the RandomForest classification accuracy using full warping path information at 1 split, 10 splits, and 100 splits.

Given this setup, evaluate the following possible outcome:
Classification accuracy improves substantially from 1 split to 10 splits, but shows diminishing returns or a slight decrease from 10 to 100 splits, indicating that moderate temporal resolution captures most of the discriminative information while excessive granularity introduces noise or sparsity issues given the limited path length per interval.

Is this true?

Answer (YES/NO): NO